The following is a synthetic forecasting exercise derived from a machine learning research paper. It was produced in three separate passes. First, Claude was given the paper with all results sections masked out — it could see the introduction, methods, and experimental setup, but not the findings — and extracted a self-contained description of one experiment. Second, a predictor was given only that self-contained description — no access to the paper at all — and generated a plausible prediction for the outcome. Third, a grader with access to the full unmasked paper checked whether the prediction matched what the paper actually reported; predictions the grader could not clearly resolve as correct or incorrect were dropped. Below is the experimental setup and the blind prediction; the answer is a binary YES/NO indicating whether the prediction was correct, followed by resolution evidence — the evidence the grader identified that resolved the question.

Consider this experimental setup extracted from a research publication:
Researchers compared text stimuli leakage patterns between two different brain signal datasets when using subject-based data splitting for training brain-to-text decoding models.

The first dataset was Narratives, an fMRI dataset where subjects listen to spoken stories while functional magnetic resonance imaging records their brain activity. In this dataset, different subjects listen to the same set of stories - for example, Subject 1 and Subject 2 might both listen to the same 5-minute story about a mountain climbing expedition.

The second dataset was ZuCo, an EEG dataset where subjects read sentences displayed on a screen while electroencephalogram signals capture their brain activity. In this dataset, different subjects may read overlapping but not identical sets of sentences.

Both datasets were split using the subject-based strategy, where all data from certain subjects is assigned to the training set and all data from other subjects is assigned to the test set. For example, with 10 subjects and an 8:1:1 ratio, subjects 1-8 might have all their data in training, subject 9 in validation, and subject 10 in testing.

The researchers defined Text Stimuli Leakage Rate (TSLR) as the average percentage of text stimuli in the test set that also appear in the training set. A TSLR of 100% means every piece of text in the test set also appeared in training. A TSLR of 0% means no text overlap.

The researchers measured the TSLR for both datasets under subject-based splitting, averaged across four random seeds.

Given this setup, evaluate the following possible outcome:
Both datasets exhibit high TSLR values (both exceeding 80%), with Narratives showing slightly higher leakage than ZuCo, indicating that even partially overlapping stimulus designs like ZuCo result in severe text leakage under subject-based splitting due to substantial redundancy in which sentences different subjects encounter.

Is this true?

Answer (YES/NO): NO